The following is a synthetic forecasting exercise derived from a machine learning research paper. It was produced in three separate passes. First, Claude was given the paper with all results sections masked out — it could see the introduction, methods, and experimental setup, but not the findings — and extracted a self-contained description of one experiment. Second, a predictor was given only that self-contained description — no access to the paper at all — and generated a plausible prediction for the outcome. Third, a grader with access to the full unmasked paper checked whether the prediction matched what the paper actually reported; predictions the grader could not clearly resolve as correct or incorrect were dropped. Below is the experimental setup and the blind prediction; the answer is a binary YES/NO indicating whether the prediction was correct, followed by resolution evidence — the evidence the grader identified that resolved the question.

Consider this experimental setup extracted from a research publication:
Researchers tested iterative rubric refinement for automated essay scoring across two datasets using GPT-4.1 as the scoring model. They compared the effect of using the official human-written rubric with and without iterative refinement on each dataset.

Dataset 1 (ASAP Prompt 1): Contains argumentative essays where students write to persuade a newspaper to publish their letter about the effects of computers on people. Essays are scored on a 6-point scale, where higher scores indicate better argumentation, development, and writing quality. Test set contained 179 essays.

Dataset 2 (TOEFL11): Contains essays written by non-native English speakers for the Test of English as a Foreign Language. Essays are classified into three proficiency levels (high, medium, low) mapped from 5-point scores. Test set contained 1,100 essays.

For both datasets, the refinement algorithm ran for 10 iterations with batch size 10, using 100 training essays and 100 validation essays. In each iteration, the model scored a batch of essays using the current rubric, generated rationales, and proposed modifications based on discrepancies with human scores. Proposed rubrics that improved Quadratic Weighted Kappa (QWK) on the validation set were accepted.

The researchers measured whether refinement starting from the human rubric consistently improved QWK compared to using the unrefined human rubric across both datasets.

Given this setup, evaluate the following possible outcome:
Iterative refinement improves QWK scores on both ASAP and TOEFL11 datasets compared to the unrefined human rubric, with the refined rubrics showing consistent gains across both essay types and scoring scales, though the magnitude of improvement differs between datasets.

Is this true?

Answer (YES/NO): NO